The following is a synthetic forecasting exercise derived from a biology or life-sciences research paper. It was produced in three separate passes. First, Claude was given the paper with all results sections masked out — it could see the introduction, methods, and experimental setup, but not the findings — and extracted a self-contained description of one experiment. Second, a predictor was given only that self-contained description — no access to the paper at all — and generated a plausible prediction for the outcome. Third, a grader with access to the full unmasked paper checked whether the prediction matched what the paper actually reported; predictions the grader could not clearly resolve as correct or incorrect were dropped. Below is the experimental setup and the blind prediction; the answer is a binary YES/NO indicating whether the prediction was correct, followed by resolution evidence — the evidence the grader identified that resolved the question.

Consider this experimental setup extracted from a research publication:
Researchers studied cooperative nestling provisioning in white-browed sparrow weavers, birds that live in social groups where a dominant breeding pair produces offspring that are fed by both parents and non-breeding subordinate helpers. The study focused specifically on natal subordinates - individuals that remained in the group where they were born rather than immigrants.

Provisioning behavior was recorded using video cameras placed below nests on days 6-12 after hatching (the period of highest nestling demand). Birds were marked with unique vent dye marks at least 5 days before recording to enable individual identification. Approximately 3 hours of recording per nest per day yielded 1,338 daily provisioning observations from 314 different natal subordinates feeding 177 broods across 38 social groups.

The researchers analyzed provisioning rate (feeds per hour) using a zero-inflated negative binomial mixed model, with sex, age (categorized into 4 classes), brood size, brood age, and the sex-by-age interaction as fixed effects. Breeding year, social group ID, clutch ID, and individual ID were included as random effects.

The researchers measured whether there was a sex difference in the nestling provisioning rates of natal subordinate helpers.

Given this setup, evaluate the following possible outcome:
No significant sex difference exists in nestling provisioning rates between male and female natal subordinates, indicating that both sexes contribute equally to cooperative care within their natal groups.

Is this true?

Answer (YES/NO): NO